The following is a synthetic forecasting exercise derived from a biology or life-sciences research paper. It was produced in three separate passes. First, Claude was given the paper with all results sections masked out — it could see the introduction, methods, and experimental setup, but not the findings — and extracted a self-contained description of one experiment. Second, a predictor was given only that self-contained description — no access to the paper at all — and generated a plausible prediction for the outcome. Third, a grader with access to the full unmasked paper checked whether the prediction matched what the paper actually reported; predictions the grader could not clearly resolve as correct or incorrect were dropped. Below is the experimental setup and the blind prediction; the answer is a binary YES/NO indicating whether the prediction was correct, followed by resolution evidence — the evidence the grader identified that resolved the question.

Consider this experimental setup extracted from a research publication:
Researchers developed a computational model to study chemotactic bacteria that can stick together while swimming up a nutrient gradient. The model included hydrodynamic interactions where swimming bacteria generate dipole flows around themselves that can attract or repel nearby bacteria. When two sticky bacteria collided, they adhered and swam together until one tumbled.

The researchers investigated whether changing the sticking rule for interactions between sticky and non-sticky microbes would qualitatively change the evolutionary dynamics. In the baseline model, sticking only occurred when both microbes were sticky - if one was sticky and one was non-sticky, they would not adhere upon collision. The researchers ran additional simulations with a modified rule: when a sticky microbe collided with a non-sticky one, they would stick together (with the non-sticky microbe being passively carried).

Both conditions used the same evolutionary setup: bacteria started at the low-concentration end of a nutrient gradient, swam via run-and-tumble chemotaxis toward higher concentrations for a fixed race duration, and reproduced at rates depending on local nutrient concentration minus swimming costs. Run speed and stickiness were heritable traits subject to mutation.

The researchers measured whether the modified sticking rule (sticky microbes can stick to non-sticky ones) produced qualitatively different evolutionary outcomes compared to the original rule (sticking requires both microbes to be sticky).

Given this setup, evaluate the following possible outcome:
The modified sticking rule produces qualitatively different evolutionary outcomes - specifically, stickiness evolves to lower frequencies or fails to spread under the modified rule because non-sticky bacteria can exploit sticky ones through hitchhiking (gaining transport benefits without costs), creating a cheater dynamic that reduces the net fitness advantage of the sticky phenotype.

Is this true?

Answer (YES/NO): NO